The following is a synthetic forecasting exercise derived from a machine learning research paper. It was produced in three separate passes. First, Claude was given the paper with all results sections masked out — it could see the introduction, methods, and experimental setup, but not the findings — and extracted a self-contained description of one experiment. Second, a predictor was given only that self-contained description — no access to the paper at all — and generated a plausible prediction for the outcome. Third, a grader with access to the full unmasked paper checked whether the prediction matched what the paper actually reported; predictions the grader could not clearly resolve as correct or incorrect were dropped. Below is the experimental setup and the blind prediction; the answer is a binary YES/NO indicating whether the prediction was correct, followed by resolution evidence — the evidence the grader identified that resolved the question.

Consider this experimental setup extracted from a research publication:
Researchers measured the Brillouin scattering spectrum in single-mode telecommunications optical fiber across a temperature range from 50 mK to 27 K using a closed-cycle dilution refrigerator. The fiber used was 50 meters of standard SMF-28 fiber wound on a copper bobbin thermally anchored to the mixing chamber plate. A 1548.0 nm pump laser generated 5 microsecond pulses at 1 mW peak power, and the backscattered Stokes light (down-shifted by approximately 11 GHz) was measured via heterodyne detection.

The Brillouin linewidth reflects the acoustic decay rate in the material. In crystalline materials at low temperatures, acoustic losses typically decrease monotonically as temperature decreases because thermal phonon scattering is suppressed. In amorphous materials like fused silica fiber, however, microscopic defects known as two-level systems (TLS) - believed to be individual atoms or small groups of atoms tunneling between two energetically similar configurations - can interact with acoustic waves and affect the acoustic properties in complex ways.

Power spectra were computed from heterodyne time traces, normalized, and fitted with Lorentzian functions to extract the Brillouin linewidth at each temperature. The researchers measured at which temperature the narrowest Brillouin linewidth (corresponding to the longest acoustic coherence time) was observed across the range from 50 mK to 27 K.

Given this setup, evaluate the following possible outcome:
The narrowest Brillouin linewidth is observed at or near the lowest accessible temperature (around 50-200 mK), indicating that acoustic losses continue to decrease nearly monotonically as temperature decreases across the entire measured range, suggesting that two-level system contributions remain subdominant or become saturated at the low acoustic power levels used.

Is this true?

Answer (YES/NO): NO